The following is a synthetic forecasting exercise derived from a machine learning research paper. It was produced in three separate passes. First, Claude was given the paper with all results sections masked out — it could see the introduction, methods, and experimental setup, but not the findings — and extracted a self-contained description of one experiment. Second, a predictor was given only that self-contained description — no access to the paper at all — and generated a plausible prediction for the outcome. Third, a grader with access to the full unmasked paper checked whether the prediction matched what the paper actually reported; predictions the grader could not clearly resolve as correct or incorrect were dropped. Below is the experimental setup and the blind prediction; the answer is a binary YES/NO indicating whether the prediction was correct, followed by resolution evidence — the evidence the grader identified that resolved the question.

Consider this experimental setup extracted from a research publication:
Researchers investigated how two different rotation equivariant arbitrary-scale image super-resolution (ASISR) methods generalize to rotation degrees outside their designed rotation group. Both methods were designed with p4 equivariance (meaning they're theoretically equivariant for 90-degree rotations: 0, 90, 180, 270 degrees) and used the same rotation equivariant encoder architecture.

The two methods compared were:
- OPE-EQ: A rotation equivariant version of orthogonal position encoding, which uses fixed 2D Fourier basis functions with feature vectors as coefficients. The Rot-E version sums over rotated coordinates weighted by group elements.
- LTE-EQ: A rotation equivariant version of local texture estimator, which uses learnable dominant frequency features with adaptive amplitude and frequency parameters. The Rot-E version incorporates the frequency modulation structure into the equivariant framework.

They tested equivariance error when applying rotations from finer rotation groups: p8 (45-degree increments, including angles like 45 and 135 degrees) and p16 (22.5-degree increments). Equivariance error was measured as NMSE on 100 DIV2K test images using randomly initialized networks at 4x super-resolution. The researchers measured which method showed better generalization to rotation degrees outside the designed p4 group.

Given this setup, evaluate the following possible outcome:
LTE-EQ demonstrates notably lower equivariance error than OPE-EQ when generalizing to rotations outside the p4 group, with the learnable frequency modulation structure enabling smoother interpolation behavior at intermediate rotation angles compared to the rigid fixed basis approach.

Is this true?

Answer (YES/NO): YES